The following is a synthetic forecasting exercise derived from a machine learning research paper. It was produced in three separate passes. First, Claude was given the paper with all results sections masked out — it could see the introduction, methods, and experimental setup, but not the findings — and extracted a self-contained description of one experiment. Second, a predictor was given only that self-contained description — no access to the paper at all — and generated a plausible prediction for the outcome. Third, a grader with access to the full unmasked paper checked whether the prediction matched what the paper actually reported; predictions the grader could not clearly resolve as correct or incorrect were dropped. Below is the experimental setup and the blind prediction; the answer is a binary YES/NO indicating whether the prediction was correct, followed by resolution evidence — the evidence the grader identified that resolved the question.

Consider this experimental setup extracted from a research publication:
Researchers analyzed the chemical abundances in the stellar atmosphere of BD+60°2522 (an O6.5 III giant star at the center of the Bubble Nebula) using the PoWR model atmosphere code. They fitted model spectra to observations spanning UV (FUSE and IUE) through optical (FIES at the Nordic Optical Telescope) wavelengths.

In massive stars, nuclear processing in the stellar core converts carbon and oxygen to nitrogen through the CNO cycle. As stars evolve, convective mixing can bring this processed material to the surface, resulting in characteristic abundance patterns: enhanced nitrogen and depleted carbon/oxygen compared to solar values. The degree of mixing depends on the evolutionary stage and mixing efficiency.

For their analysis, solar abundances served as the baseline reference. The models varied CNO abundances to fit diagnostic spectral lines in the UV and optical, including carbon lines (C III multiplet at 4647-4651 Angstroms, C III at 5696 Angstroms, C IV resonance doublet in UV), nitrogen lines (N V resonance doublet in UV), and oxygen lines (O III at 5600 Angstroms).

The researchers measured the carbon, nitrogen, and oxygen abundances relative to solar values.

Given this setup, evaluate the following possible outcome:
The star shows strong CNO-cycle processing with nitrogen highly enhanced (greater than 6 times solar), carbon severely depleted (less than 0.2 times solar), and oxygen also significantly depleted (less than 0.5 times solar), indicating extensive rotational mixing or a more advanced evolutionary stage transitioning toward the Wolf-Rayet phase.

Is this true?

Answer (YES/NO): NO